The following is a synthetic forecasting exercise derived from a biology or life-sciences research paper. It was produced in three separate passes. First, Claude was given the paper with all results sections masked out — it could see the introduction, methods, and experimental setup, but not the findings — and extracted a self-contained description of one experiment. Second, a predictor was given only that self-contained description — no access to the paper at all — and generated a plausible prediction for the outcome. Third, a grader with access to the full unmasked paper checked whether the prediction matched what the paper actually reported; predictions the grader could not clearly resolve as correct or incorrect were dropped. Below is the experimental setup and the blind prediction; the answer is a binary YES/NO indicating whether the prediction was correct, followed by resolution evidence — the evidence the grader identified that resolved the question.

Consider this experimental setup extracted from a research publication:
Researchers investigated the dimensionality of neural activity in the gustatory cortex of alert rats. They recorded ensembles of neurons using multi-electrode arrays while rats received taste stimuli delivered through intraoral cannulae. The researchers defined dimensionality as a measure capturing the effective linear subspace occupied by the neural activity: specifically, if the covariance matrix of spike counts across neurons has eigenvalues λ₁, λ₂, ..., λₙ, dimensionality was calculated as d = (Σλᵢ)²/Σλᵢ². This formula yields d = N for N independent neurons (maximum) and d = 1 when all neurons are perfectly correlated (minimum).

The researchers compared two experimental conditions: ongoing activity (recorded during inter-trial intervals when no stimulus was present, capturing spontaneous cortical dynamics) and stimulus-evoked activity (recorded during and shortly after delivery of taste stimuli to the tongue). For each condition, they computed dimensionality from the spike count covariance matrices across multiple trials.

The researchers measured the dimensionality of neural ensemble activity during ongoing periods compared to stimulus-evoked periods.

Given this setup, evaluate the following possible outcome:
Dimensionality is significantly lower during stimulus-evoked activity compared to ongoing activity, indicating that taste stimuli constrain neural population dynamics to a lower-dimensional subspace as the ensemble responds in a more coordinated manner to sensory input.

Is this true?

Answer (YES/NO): YES